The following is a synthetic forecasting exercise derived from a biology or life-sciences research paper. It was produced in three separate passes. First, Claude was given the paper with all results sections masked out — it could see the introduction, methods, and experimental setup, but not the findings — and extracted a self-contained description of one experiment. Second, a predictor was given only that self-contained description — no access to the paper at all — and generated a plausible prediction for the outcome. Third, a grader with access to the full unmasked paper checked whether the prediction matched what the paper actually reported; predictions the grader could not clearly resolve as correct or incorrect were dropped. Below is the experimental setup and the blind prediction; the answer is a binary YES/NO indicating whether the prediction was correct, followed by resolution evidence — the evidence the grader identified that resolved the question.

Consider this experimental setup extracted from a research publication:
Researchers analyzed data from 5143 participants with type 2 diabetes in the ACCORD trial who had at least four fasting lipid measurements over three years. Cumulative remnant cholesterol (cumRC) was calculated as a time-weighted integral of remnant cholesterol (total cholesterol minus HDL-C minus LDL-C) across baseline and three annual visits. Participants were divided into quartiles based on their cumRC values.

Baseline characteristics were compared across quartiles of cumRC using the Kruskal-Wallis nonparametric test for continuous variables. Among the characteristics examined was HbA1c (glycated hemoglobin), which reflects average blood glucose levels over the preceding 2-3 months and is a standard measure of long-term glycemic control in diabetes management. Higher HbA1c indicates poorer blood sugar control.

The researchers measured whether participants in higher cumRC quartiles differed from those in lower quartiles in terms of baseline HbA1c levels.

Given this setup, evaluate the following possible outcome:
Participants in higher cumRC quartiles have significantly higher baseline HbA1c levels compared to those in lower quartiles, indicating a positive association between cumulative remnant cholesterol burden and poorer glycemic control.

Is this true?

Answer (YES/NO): NO